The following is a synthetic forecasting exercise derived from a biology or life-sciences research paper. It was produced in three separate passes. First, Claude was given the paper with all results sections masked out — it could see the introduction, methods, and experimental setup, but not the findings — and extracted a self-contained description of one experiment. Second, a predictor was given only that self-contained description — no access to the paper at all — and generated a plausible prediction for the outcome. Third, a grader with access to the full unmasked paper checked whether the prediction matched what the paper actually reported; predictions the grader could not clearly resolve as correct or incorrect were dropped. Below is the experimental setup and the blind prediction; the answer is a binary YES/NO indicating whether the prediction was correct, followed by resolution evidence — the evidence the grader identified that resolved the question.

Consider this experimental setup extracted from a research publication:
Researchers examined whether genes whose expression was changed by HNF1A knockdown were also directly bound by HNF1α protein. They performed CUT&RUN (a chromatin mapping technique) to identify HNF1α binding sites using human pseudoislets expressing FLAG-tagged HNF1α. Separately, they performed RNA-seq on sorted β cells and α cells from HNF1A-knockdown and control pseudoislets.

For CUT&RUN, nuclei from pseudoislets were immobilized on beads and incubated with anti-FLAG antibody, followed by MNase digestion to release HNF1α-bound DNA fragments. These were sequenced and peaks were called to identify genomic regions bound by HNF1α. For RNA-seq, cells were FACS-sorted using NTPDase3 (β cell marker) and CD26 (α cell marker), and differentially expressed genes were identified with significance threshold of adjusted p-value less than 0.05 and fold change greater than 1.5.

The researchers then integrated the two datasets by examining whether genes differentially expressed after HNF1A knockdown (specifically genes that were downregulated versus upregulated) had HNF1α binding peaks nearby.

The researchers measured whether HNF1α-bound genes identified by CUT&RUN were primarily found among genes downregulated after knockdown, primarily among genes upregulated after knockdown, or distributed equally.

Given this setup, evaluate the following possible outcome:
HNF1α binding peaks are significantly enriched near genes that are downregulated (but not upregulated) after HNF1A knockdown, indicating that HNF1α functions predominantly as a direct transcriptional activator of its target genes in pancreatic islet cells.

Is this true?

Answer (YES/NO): NO